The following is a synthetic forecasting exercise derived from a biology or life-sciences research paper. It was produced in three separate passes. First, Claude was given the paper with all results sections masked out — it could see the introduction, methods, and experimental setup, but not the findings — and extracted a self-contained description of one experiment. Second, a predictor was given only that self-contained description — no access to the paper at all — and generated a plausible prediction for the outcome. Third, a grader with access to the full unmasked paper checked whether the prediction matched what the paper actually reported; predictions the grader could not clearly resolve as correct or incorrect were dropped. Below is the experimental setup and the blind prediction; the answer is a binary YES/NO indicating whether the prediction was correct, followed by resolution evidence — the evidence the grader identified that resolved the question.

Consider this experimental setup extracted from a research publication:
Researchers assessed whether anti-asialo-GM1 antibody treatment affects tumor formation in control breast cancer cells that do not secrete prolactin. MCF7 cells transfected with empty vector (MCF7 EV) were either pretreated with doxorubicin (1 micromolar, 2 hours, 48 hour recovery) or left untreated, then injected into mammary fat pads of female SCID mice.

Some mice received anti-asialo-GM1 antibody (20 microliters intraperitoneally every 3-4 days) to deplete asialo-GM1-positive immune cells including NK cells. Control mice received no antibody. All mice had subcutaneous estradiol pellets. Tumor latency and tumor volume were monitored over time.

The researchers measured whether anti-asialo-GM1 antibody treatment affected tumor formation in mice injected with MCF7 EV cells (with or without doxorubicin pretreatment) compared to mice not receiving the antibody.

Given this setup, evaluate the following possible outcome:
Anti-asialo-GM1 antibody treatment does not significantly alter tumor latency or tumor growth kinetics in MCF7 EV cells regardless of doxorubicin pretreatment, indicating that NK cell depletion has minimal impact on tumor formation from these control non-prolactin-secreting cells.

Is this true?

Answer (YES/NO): YES